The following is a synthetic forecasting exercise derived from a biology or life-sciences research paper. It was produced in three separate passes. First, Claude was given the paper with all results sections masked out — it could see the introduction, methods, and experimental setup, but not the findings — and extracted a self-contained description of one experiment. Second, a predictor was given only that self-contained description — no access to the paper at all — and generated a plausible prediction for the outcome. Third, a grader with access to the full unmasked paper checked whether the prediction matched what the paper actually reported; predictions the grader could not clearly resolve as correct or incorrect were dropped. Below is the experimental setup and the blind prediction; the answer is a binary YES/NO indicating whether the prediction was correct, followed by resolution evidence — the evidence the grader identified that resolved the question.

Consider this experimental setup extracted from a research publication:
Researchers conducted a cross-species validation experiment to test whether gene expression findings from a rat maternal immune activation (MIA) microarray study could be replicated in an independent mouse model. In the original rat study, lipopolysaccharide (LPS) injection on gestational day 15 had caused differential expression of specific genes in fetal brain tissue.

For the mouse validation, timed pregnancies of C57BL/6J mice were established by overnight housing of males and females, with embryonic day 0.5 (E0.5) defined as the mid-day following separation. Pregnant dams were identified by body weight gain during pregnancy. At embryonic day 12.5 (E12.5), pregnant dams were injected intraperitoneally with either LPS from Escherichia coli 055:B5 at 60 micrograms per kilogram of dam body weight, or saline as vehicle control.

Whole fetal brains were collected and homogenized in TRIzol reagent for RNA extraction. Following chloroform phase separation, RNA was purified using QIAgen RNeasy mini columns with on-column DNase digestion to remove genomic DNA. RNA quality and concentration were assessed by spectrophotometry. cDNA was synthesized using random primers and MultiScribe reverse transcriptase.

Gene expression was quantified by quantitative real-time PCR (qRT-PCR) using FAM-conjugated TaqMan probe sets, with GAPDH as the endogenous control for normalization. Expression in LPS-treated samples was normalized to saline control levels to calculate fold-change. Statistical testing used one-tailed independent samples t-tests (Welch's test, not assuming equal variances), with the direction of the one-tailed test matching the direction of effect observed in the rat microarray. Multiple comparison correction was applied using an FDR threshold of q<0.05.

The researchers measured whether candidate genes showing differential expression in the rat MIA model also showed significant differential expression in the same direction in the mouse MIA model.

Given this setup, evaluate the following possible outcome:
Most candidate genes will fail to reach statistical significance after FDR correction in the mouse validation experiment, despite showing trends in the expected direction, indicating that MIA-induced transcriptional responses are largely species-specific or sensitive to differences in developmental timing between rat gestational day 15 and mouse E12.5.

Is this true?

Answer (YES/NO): NO